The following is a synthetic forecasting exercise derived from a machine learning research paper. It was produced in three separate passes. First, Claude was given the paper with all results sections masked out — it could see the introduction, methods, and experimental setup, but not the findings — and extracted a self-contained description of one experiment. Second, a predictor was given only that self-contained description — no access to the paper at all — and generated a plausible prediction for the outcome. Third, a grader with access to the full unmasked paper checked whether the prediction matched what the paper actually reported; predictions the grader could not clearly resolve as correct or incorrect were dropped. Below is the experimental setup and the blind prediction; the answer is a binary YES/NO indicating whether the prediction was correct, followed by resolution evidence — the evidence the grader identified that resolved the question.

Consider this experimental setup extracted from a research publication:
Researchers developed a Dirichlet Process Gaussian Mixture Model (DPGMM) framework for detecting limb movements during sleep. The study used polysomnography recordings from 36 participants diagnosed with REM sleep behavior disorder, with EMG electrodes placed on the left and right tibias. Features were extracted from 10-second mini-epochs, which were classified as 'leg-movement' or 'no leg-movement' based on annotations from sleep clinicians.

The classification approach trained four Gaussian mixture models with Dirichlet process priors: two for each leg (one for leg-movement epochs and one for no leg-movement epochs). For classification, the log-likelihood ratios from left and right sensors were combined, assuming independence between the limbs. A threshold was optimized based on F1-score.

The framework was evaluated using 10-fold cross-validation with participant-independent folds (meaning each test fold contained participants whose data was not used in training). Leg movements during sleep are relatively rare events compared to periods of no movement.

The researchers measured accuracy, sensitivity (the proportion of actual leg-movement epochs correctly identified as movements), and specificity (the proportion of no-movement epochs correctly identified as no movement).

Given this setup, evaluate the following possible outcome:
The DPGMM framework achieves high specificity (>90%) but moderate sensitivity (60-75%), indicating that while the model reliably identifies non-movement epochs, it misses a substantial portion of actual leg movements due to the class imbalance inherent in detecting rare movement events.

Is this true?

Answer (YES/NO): NO